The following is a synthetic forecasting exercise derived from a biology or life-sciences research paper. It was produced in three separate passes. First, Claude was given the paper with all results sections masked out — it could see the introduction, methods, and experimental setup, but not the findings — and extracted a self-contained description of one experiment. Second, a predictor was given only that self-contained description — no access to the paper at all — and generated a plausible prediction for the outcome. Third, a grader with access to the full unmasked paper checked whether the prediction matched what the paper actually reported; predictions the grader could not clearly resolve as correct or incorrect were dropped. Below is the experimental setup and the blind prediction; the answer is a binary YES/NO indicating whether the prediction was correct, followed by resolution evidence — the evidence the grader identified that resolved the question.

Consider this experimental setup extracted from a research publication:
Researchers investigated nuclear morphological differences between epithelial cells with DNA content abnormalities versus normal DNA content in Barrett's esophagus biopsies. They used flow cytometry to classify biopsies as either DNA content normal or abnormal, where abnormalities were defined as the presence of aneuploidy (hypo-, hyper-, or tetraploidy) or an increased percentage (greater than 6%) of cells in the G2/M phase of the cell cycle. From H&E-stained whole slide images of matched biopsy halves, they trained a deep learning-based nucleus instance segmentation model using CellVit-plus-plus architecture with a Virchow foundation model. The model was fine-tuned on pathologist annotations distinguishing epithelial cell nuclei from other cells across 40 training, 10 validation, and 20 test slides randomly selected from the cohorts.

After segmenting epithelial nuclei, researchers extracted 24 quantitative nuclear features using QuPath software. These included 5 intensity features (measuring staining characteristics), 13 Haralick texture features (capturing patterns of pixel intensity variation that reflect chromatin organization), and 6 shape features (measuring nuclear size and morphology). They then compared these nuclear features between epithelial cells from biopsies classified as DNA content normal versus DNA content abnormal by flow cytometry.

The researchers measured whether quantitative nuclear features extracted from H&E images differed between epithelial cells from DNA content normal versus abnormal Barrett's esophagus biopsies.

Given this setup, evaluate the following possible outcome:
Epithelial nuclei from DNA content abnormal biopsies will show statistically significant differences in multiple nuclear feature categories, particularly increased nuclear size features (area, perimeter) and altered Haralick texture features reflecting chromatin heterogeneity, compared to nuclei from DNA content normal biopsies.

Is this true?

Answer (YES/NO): YES